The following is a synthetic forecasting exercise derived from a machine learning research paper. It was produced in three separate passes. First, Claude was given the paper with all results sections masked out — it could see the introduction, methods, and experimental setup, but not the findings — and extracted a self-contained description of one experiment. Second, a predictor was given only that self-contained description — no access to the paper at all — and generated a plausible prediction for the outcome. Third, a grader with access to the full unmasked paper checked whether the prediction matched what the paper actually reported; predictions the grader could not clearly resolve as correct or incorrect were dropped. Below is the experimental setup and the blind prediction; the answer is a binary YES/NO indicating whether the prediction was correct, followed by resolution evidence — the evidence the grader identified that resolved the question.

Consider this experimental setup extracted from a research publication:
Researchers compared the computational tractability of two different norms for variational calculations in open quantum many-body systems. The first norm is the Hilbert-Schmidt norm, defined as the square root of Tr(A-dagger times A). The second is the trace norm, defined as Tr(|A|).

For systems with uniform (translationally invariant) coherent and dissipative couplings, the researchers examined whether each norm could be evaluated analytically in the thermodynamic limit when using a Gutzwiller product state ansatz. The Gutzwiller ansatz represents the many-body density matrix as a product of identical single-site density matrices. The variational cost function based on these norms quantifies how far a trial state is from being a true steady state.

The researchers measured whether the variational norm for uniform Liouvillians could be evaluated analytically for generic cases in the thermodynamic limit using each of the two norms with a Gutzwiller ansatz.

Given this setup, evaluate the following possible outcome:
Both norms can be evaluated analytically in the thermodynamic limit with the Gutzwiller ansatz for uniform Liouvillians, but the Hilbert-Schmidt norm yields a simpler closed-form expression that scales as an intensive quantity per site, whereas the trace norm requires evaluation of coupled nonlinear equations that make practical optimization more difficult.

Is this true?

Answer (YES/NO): NO